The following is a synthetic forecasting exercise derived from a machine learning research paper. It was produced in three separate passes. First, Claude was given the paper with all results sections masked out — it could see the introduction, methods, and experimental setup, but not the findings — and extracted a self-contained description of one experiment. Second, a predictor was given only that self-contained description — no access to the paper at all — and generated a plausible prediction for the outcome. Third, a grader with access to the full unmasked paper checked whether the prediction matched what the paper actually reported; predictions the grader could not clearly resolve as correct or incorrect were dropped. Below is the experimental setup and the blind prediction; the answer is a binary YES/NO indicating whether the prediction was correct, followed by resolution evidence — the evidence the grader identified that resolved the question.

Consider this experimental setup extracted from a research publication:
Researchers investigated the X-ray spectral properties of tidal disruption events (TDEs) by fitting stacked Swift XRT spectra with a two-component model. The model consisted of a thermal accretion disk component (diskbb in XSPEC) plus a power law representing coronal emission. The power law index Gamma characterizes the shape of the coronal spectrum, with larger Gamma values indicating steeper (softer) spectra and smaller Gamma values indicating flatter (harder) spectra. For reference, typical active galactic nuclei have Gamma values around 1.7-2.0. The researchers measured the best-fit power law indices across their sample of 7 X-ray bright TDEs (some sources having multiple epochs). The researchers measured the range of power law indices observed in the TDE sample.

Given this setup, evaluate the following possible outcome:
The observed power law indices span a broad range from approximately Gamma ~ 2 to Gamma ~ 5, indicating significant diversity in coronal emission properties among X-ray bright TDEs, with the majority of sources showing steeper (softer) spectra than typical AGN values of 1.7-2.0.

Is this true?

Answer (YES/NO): NO